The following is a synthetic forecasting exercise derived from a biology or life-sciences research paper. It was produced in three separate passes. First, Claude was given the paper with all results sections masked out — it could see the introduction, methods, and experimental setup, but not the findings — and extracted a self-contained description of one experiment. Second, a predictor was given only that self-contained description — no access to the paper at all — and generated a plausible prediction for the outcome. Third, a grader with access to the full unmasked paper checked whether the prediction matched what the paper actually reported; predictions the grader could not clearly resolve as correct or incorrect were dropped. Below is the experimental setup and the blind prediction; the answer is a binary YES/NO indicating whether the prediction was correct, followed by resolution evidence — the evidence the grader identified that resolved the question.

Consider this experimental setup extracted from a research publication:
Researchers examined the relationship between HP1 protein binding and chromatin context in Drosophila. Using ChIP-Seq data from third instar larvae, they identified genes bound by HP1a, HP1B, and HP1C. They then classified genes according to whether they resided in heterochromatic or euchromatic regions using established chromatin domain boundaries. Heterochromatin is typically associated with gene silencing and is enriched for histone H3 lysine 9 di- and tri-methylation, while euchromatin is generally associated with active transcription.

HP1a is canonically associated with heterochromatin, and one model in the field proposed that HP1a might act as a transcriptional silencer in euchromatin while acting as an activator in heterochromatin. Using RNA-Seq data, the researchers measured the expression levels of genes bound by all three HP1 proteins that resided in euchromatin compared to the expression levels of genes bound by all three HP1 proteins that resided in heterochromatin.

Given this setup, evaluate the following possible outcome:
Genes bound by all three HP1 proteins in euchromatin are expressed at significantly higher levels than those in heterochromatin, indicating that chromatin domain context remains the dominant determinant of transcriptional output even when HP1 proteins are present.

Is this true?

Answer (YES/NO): NO